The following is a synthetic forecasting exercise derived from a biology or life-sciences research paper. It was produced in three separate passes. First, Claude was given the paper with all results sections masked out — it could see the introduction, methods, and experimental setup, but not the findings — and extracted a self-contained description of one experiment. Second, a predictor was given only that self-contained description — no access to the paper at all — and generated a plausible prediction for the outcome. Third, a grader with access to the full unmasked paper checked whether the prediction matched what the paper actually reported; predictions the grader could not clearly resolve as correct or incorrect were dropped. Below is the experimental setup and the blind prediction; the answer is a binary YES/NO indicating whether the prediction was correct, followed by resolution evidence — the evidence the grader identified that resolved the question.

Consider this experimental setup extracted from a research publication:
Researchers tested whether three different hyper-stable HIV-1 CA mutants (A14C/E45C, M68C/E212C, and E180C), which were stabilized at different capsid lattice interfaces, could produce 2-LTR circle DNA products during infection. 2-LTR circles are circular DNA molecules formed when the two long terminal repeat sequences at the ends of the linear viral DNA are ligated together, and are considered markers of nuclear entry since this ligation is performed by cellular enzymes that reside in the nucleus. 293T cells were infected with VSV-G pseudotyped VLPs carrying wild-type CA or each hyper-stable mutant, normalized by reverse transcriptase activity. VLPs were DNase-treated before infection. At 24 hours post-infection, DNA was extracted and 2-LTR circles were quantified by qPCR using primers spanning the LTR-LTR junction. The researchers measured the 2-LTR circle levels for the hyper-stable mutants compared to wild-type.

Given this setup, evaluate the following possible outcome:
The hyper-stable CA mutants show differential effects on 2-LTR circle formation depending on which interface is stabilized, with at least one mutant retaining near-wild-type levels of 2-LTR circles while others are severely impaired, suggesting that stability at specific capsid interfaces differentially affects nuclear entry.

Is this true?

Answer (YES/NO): NO